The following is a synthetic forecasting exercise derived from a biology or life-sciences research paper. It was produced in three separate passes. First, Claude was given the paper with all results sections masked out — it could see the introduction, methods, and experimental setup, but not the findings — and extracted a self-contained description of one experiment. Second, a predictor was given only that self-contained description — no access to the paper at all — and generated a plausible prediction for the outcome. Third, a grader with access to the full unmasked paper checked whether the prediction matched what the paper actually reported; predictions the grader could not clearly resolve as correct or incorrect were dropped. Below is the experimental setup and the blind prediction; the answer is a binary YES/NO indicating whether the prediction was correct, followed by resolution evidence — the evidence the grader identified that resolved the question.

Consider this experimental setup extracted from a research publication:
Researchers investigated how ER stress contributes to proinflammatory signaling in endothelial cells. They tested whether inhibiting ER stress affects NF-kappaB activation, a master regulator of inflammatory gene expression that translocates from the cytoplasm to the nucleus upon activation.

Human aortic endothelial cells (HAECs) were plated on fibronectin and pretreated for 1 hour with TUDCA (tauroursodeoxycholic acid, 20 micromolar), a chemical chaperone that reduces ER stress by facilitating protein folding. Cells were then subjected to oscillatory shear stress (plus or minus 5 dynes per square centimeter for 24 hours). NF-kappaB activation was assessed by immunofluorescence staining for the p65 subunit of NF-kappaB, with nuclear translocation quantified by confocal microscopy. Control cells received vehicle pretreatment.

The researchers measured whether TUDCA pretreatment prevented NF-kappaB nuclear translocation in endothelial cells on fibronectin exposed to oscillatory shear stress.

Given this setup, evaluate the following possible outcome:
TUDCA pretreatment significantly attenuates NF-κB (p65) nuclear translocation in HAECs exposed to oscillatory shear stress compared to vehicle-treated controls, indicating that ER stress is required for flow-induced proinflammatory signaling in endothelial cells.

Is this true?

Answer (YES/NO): NO